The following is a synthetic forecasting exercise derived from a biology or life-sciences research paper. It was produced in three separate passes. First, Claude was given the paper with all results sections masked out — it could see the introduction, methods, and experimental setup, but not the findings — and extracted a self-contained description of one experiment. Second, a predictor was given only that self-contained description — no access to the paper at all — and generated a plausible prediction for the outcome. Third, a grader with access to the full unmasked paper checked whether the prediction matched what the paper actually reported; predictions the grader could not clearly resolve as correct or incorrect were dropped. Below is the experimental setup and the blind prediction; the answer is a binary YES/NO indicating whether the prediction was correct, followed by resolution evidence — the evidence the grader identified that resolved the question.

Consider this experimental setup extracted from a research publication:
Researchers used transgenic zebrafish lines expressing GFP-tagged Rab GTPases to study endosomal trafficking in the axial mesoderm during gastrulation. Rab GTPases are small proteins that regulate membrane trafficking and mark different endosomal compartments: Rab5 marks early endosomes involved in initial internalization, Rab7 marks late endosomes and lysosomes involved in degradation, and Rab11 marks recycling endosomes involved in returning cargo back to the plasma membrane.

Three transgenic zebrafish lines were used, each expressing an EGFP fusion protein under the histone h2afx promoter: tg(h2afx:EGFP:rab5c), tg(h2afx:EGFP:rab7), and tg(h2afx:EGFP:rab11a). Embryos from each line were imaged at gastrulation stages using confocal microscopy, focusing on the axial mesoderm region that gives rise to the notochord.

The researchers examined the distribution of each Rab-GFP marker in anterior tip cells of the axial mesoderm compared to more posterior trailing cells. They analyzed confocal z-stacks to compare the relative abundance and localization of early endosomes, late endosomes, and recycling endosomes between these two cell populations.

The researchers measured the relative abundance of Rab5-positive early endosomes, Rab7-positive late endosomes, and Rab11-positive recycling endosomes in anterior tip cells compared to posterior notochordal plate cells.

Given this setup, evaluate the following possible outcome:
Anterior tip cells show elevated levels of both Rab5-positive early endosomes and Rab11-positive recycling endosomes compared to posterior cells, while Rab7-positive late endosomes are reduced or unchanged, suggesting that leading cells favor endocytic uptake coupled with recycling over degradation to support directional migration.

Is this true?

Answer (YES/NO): YES